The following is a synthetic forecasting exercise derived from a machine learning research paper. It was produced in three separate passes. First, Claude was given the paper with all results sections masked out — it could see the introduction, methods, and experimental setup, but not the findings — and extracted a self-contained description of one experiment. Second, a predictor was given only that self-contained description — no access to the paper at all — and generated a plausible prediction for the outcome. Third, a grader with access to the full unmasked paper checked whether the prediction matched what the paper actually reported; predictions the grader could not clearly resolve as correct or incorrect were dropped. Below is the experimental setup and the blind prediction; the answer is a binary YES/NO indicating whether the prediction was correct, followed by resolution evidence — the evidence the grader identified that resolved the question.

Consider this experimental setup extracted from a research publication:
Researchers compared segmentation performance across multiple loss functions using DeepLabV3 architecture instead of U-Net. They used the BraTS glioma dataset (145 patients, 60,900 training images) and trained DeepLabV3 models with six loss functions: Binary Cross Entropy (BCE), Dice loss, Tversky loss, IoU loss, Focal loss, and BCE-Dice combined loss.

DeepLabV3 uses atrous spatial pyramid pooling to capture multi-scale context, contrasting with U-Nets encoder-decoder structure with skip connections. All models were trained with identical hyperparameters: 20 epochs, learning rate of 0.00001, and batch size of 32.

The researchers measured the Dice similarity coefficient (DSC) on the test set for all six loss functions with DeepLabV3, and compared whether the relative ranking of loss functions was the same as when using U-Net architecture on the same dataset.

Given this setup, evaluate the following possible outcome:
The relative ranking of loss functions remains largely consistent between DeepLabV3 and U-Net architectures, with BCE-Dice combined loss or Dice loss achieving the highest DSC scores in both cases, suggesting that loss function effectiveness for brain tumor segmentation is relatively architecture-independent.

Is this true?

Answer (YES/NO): NO